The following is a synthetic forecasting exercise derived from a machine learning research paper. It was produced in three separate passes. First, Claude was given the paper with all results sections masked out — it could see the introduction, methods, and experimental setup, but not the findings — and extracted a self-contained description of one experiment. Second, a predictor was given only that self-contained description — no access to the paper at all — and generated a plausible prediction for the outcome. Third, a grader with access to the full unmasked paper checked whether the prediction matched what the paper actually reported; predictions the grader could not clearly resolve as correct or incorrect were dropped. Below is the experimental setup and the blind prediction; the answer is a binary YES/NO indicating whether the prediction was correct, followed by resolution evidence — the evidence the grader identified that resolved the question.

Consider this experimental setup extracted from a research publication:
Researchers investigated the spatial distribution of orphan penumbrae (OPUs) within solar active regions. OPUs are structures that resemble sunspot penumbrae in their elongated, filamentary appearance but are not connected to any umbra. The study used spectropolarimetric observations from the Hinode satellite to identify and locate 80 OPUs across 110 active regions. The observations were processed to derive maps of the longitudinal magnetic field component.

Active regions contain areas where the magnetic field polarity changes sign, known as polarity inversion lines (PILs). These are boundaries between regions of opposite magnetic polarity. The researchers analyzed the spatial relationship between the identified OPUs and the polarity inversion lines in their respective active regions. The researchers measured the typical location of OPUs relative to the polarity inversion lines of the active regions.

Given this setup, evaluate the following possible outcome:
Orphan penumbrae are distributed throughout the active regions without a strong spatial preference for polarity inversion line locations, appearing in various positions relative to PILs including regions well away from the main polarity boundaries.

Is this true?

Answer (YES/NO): NO